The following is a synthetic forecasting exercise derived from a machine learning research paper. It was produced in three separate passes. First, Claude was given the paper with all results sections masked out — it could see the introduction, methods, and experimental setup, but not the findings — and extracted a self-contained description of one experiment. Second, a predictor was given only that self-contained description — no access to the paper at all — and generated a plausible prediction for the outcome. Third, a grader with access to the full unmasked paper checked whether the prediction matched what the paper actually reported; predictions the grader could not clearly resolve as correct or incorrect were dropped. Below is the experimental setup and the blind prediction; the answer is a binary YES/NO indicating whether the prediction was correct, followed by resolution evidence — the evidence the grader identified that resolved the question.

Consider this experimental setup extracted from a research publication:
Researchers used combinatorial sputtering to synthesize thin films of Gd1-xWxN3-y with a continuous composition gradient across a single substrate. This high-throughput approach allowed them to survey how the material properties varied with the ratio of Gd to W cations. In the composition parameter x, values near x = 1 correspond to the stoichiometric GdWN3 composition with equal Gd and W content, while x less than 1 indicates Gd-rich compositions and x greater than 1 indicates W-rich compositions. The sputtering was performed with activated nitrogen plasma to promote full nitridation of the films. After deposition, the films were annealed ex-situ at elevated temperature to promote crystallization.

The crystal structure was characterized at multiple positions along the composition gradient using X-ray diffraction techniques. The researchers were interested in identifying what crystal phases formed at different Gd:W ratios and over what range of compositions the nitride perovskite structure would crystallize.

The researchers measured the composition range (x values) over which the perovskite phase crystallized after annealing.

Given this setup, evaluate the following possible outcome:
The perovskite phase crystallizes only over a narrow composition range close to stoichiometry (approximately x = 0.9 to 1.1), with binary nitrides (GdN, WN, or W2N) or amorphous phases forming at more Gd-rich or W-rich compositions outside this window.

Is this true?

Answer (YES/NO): YES